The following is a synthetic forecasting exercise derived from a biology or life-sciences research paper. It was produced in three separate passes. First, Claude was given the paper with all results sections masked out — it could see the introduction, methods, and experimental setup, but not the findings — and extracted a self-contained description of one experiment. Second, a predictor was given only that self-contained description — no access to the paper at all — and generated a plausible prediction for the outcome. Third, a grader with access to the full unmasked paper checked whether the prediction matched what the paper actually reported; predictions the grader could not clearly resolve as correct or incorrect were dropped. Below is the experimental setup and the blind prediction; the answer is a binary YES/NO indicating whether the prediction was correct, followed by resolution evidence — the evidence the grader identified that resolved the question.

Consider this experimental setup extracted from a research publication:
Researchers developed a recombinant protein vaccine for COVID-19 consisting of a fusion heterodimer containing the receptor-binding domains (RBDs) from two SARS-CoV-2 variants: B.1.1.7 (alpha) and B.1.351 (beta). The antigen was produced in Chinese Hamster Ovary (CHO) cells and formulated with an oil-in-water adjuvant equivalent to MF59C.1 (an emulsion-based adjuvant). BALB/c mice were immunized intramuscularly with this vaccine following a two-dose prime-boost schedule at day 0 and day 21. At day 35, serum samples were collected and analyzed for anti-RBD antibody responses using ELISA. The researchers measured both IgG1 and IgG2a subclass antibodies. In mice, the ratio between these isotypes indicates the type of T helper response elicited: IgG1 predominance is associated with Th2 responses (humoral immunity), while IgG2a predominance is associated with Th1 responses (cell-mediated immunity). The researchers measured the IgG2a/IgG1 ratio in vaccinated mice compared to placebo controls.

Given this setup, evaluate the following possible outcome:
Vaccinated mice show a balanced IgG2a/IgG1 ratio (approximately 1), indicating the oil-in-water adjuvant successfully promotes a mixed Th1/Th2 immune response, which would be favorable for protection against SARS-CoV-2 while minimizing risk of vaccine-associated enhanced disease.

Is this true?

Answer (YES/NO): NO